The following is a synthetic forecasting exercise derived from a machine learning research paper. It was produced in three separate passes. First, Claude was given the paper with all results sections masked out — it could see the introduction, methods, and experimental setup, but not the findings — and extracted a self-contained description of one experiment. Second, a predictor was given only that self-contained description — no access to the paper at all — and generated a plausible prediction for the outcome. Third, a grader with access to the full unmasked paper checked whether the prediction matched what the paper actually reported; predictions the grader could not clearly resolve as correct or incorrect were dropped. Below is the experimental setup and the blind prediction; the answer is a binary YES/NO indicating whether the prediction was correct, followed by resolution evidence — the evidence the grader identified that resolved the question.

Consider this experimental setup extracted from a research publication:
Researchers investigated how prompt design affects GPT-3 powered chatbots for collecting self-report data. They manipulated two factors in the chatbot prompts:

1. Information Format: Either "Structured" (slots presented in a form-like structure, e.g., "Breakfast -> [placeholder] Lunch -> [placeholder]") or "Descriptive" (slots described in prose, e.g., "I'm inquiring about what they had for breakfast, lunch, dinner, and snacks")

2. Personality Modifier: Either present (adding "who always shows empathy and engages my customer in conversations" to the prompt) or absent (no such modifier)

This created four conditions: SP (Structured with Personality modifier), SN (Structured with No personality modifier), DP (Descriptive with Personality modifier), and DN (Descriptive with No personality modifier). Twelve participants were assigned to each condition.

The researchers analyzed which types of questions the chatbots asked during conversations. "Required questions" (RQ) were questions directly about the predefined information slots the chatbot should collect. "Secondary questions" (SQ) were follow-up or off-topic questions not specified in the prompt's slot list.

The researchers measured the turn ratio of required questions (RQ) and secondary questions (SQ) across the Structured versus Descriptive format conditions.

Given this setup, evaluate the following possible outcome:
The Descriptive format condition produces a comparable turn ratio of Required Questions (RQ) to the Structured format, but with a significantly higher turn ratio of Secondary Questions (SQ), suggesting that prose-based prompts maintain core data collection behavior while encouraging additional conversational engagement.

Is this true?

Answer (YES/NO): NO